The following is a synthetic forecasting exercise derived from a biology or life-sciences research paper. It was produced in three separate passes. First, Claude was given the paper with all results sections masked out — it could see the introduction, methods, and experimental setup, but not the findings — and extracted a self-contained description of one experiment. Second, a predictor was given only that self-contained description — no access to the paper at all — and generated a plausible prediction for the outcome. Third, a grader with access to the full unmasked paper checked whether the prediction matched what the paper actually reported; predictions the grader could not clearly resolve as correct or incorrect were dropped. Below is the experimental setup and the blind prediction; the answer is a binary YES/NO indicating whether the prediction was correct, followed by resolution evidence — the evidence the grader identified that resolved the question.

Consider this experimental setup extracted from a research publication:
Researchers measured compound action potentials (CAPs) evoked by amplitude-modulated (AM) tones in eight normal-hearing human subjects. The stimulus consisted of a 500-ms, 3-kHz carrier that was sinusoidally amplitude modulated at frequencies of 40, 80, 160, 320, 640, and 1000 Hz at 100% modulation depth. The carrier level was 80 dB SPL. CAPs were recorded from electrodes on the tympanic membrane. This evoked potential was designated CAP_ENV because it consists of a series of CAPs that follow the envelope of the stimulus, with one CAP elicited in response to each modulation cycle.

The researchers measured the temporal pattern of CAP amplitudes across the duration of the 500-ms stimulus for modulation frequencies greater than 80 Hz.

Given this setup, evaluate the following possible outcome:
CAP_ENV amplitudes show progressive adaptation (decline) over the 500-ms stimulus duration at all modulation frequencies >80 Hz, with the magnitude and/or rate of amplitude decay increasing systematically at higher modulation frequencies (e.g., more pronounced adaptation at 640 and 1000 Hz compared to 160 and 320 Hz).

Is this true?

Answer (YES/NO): NO